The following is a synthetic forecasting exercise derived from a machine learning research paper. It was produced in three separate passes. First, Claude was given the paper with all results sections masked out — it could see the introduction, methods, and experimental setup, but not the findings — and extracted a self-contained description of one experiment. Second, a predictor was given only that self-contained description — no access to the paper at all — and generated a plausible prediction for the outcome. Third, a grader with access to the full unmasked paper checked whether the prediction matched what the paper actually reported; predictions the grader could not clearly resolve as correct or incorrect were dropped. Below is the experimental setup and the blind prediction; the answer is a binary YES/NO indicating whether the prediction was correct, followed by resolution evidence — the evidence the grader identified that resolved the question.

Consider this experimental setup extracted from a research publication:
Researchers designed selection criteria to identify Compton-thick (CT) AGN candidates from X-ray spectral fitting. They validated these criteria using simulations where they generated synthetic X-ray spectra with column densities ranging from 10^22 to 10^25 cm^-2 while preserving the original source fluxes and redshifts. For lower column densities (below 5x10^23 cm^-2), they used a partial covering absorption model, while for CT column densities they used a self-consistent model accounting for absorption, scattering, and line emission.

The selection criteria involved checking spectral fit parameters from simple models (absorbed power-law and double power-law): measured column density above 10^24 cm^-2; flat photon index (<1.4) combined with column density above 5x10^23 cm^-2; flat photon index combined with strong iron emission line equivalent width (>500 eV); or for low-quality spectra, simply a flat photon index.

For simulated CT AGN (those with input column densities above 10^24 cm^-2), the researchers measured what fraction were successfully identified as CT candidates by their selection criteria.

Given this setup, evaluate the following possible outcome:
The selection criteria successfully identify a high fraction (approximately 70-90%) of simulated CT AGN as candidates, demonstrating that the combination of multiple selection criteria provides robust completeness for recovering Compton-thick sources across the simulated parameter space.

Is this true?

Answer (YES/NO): NO